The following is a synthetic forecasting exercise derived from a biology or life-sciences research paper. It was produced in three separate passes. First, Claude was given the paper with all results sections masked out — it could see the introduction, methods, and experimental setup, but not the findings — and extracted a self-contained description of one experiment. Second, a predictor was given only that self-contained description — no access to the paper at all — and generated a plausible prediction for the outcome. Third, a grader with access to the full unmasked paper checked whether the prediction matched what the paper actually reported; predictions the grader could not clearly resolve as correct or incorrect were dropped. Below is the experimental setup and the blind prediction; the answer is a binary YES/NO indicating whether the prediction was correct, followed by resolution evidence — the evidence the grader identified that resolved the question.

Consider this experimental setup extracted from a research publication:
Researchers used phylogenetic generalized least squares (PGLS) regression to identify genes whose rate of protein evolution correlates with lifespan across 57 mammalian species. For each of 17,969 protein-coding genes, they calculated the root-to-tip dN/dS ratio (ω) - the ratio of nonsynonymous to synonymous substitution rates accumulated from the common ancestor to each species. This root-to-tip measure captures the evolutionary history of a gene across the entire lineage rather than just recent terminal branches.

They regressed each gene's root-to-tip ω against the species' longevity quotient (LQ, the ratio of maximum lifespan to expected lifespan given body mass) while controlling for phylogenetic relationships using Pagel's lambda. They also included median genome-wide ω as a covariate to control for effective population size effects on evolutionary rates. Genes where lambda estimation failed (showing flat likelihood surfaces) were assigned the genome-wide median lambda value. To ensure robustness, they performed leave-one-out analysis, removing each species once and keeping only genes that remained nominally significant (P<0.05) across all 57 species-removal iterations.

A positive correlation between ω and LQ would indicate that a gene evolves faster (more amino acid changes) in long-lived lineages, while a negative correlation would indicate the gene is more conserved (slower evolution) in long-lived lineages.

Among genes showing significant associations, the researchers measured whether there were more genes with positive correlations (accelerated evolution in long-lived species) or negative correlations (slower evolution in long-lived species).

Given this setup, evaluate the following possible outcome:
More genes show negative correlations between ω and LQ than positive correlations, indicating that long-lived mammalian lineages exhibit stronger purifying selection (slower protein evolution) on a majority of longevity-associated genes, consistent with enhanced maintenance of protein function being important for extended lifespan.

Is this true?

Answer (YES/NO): NO